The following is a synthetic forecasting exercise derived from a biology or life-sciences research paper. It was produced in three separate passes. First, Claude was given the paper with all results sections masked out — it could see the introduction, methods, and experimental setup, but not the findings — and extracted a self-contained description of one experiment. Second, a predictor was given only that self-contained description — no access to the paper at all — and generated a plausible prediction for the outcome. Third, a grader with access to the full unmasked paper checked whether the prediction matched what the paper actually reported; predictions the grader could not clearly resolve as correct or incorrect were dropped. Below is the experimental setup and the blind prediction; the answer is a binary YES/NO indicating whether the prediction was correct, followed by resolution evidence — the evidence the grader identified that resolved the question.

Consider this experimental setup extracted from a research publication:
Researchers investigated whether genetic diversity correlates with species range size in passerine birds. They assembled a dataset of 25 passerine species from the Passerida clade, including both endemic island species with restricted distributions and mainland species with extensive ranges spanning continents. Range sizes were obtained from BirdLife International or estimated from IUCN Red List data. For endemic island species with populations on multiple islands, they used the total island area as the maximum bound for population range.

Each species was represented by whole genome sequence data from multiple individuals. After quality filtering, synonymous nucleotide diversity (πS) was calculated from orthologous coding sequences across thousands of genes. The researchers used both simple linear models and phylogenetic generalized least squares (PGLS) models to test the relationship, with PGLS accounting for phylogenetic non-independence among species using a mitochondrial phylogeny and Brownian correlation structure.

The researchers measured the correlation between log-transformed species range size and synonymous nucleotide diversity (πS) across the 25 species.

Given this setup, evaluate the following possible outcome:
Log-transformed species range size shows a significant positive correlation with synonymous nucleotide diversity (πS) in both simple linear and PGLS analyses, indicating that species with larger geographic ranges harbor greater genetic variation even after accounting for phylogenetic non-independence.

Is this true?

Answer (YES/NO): YES